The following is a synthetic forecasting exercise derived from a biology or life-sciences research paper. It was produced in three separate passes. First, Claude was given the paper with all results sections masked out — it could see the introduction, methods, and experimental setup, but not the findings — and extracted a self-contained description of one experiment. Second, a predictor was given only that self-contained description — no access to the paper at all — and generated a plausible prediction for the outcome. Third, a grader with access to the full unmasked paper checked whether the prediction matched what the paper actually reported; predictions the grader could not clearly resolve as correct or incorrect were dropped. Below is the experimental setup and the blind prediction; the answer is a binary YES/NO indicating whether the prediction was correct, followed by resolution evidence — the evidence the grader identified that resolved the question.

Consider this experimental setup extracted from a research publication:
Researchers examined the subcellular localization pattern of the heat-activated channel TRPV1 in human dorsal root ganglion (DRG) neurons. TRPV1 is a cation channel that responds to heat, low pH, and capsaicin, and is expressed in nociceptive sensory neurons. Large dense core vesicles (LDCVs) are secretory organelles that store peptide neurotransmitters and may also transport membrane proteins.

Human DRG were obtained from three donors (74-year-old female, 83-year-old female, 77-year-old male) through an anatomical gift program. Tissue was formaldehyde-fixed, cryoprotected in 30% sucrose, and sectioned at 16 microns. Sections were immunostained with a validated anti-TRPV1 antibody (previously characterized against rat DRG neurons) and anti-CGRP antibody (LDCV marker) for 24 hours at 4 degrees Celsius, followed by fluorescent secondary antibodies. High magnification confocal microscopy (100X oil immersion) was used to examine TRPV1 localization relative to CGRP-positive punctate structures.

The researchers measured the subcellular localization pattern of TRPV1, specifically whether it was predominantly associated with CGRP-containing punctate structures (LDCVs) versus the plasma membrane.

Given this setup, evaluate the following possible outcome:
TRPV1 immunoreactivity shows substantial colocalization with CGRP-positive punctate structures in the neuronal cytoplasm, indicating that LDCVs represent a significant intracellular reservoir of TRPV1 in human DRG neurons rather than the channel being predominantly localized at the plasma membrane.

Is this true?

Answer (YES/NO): YES